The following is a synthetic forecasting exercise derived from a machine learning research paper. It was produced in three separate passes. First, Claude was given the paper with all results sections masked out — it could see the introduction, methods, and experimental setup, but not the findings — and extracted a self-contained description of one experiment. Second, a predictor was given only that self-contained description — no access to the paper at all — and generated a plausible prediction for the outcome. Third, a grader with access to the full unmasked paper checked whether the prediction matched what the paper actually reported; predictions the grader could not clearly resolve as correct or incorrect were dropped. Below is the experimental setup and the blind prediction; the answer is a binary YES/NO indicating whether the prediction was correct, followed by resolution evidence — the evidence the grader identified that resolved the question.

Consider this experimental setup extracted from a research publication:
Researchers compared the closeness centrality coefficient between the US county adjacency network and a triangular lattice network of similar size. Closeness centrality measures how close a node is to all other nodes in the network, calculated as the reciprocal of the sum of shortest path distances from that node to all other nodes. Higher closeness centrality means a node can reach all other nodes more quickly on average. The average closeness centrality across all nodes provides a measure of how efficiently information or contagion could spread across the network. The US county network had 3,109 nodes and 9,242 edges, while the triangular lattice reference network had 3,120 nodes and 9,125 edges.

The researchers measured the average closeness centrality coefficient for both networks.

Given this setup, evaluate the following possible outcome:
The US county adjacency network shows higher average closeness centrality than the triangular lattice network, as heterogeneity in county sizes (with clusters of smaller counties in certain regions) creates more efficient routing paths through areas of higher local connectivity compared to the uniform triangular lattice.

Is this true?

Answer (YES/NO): YES